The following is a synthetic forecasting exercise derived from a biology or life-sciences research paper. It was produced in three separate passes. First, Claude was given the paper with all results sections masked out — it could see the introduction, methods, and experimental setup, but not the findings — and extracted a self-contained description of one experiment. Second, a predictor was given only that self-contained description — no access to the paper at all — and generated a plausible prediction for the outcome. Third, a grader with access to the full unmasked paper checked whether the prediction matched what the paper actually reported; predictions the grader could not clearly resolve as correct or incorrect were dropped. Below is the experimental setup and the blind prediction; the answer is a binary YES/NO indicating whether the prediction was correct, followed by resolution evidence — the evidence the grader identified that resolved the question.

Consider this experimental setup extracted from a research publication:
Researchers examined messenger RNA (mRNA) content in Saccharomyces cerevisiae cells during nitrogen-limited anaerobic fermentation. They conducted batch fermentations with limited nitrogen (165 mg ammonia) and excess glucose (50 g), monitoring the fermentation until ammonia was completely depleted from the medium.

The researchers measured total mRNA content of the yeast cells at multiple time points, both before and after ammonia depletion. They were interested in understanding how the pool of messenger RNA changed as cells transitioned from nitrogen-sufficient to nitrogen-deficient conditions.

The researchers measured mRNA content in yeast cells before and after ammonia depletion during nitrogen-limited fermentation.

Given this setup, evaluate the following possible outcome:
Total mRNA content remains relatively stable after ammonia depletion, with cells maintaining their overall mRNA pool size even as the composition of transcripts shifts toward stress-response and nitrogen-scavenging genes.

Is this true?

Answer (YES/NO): YES